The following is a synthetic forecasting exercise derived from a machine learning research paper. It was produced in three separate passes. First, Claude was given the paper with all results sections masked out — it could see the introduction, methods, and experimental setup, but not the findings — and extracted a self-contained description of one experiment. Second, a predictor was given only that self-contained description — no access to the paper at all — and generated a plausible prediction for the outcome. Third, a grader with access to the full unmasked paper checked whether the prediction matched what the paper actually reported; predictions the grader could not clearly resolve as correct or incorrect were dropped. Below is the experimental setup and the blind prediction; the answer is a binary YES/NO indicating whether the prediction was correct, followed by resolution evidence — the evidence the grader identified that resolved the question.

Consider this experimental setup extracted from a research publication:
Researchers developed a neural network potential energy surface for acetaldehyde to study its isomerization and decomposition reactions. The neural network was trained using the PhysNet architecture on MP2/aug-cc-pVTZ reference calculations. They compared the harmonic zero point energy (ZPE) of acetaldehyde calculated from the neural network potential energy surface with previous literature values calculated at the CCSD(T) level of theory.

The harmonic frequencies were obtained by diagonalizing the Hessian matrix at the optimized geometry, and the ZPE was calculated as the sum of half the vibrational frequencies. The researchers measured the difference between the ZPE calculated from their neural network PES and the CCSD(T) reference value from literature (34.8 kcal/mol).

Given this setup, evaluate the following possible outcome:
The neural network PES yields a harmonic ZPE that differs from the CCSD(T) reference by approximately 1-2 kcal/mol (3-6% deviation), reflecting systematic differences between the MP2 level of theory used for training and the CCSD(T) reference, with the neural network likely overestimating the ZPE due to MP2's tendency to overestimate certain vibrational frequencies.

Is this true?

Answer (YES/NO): NO